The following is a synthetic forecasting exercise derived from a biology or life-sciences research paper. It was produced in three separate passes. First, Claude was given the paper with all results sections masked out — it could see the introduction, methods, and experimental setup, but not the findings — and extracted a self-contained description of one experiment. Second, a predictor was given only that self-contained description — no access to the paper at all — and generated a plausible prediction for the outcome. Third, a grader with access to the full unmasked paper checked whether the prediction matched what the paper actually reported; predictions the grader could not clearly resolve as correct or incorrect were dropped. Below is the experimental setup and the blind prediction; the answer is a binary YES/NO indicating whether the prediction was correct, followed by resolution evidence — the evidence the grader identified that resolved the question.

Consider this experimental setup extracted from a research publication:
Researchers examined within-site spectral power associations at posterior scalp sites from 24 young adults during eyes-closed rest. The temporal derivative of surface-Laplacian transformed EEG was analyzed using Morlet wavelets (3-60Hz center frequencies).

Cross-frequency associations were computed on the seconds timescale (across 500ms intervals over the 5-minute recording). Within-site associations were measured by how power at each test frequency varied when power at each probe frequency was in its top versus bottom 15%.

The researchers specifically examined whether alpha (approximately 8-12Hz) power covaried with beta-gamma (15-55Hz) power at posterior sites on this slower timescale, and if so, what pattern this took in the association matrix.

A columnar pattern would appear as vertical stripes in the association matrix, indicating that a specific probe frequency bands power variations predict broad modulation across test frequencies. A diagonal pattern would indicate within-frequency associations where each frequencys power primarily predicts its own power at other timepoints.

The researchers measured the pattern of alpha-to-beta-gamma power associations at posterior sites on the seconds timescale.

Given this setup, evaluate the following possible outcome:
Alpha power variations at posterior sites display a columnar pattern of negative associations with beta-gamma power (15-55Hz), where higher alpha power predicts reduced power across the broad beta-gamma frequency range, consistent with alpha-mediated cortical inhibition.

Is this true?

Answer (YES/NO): NO